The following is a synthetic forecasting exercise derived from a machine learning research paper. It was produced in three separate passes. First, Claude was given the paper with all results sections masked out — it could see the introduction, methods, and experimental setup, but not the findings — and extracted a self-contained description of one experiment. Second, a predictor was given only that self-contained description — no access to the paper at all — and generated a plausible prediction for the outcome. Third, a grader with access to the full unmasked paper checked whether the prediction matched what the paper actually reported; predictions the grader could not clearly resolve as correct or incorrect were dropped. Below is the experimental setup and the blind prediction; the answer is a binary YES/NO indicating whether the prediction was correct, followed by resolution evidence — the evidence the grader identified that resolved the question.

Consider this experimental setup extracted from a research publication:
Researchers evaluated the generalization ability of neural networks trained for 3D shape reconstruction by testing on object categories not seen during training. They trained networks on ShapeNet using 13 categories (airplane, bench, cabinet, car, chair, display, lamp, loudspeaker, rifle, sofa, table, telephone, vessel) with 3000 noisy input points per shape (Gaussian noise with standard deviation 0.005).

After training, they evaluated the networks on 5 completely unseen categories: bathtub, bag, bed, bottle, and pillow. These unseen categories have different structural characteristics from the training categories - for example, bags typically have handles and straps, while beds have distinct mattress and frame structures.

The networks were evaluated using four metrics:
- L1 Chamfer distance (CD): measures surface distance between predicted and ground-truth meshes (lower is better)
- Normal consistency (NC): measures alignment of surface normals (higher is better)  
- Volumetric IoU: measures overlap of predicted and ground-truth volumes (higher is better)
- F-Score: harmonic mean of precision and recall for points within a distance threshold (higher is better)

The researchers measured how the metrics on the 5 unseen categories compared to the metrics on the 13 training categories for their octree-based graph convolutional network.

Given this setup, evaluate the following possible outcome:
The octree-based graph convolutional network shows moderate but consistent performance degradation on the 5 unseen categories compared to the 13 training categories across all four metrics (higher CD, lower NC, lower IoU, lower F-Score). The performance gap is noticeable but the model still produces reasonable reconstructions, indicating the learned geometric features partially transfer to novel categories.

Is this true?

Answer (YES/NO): NO